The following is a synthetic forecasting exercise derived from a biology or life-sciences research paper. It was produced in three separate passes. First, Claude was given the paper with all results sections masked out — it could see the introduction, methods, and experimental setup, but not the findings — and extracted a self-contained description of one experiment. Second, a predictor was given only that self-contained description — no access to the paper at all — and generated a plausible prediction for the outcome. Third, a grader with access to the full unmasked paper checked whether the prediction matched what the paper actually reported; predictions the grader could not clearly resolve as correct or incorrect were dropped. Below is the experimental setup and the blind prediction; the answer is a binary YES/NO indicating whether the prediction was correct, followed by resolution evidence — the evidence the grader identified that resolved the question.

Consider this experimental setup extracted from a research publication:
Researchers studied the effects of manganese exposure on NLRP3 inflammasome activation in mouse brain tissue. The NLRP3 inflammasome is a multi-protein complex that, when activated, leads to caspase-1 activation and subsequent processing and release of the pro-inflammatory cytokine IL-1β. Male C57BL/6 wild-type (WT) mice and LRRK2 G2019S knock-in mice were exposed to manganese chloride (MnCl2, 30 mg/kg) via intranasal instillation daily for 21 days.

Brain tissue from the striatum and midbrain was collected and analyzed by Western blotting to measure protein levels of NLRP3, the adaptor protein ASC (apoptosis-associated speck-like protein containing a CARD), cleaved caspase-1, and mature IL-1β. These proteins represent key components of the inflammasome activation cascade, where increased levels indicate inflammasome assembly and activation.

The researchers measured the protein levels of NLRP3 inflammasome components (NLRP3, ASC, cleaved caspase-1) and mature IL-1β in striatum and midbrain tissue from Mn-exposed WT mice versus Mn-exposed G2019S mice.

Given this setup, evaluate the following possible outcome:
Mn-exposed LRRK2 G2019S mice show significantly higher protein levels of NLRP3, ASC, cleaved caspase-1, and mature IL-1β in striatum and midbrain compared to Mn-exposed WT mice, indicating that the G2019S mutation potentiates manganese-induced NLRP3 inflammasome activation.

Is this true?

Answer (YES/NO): YES